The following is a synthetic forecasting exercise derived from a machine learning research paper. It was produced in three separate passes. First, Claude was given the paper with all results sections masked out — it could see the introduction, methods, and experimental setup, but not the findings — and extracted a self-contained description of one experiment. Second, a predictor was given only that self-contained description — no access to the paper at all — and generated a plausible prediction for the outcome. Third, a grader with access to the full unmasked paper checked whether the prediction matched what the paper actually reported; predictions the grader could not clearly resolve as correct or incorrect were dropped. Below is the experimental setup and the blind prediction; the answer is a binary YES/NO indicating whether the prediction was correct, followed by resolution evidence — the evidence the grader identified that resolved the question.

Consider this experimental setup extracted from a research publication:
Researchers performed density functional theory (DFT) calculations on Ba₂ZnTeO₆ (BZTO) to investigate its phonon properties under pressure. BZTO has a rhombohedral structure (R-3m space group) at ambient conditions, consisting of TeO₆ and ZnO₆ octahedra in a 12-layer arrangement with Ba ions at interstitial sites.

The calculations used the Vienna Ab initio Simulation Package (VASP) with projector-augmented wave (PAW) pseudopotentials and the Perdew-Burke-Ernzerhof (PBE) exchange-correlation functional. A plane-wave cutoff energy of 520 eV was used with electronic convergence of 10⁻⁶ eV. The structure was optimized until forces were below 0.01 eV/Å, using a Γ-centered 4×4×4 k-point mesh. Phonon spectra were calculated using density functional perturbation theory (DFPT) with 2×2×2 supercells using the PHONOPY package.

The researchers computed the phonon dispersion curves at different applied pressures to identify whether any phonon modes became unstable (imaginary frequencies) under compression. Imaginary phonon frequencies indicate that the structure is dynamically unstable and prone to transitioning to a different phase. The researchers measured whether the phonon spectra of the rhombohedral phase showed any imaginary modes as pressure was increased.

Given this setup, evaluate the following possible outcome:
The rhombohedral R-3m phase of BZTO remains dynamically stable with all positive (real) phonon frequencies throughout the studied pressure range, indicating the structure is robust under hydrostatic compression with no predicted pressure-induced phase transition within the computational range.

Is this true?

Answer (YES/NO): NO